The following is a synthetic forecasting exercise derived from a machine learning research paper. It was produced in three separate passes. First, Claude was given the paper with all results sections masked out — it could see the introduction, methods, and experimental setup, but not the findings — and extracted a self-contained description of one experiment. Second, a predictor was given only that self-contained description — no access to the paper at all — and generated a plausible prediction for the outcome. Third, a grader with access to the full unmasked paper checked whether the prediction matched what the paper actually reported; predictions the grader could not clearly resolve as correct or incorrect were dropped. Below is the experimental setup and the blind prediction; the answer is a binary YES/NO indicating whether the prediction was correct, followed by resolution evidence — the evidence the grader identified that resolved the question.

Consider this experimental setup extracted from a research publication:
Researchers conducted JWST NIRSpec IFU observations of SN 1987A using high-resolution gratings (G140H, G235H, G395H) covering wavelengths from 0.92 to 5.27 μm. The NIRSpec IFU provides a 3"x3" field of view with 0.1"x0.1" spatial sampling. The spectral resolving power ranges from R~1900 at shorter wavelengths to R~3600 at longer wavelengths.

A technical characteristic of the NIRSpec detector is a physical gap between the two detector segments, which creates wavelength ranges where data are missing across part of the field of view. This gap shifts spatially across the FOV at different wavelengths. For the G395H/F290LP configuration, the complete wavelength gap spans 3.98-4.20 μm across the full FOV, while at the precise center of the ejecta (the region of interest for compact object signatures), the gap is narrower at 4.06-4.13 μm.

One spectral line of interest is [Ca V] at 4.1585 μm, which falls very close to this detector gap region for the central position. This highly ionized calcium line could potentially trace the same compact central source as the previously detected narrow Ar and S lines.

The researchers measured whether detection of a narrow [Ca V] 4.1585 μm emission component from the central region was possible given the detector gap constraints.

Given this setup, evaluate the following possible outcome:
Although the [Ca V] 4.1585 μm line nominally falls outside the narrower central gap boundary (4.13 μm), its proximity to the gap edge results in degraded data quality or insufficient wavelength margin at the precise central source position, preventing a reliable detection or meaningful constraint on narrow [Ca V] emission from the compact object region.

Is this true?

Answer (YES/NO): NO